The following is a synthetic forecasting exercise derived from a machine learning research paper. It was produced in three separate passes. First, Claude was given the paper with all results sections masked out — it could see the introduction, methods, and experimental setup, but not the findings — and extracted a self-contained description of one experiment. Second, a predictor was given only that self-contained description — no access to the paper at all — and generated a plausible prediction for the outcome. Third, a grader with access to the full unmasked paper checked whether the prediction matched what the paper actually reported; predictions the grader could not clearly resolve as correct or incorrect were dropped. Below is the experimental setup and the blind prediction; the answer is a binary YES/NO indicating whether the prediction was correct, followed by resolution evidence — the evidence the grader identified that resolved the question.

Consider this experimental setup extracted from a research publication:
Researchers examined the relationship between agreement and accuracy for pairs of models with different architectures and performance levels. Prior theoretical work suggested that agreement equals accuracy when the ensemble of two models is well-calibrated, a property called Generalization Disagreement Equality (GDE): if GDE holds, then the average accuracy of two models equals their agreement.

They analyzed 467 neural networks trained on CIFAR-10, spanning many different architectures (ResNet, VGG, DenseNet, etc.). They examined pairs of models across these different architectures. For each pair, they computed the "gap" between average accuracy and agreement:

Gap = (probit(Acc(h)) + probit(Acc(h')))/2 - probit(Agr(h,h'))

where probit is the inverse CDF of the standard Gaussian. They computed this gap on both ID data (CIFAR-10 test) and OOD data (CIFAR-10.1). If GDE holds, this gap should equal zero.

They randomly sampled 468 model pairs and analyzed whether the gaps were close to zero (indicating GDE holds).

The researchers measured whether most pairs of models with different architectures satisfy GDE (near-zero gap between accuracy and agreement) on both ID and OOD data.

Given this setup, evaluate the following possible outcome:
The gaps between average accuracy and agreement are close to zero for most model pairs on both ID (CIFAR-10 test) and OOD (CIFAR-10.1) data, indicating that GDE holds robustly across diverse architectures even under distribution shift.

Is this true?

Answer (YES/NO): NO